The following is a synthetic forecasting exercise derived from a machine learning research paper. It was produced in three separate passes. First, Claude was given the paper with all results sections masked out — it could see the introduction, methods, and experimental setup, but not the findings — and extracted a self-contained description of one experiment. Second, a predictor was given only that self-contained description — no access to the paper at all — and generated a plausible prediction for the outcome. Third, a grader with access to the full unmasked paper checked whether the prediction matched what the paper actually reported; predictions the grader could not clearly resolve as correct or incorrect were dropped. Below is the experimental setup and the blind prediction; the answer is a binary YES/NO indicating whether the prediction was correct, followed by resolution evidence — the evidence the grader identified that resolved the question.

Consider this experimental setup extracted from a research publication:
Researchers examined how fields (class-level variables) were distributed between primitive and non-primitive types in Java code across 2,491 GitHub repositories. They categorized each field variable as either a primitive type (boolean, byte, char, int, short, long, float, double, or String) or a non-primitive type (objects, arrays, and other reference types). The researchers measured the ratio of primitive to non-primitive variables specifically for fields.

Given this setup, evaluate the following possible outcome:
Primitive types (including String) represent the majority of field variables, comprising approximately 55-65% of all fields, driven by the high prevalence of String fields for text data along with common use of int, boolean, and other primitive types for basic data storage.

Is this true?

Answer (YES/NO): NO